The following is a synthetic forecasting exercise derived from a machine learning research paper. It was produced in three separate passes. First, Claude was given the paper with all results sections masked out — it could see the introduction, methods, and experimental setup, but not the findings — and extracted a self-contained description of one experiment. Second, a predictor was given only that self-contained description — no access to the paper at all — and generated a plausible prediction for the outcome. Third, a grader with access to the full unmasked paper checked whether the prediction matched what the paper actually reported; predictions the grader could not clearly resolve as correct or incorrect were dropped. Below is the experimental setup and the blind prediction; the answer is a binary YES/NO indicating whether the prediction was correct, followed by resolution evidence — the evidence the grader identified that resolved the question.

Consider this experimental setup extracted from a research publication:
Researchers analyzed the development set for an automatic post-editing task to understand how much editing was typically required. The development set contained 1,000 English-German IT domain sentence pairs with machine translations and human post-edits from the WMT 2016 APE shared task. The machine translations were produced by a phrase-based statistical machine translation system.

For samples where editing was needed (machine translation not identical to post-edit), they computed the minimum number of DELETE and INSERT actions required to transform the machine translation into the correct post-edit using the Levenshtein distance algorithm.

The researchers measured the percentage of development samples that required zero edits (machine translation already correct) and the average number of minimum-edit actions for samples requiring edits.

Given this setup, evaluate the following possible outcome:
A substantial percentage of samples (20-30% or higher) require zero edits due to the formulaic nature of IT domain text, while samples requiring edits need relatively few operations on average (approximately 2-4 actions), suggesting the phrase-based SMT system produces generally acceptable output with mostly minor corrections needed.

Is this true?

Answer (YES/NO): NO